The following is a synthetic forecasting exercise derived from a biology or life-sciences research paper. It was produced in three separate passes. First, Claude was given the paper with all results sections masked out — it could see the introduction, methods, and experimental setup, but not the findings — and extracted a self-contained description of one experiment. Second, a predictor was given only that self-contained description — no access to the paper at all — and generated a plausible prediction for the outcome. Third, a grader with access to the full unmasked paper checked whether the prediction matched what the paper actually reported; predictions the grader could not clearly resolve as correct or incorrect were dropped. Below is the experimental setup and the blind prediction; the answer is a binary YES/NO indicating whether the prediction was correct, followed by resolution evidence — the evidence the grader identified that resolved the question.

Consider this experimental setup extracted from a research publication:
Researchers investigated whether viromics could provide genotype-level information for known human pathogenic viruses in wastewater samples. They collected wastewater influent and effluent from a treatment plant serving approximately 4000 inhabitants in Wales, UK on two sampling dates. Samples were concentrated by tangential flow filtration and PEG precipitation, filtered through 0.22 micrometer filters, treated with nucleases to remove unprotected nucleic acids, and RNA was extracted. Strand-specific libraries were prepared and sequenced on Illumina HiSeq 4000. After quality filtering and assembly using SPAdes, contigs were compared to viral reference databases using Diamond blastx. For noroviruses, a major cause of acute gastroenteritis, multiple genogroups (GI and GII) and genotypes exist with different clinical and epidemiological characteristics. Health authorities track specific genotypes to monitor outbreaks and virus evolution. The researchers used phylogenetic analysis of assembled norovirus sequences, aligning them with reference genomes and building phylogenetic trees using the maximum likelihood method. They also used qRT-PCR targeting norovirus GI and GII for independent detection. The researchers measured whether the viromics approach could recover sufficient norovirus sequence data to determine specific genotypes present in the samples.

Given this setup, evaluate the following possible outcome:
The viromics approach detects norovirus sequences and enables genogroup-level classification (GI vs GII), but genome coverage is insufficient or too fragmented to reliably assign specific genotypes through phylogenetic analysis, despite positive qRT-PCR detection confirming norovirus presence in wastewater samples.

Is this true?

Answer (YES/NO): NO